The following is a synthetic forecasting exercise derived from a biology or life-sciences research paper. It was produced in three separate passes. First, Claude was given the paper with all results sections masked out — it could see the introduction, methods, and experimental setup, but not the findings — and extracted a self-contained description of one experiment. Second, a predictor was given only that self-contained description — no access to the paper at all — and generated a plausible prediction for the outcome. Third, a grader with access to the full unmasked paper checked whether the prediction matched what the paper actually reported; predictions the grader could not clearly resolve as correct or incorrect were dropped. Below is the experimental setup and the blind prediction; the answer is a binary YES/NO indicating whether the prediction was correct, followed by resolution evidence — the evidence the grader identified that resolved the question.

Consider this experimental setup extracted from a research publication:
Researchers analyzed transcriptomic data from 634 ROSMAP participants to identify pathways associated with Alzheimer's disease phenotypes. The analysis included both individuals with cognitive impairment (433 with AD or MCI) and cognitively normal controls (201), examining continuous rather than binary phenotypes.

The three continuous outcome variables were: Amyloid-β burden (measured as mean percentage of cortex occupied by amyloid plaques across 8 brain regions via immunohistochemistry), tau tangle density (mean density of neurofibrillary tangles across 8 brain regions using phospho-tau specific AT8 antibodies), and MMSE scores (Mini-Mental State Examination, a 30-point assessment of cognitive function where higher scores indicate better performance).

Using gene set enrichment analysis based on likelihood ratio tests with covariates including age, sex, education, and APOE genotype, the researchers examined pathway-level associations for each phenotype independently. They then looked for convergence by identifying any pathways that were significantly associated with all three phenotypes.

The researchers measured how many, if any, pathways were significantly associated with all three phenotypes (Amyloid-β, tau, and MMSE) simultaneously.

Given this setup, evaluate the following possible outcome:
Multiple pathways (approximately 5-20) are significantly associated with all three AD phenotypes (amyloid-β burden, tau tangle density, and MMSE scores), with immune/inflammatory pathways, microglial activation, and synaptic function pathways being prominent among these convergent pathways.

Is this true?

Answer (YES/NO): NO